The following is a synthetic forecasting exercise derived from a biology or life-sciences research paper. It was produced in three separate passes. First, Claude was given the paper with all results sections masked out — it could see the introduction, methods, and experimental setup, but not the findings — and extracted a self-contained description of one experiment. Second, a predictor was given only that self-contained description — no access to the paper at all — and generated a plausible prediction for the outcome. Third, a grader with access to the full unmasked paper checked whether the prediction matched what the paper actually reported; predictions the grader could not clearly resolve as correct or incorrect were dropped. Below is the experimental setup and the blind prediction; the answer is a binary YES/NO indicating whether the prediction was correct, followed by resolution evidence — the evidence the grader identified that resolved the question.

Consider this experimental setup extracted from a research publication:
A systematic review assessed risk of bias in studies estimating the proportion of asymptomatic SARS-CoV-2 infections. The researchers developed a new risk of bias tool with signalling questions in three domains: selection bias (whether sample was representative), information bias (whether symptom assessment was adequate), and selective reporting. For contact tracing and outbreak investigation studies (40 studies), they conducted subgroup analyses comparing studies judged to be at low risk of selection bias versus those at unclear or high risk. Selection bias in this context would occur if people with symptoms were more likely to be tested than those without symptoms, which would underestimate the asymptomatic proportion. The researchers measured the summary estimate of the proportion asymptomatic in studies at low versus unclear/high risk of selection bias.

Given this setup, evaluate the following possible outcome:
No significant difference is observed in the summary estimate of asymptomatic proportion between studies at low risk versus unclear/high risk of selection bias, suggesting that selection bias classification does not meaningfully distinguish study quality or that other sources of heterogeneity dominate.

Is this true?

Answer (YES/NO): NO